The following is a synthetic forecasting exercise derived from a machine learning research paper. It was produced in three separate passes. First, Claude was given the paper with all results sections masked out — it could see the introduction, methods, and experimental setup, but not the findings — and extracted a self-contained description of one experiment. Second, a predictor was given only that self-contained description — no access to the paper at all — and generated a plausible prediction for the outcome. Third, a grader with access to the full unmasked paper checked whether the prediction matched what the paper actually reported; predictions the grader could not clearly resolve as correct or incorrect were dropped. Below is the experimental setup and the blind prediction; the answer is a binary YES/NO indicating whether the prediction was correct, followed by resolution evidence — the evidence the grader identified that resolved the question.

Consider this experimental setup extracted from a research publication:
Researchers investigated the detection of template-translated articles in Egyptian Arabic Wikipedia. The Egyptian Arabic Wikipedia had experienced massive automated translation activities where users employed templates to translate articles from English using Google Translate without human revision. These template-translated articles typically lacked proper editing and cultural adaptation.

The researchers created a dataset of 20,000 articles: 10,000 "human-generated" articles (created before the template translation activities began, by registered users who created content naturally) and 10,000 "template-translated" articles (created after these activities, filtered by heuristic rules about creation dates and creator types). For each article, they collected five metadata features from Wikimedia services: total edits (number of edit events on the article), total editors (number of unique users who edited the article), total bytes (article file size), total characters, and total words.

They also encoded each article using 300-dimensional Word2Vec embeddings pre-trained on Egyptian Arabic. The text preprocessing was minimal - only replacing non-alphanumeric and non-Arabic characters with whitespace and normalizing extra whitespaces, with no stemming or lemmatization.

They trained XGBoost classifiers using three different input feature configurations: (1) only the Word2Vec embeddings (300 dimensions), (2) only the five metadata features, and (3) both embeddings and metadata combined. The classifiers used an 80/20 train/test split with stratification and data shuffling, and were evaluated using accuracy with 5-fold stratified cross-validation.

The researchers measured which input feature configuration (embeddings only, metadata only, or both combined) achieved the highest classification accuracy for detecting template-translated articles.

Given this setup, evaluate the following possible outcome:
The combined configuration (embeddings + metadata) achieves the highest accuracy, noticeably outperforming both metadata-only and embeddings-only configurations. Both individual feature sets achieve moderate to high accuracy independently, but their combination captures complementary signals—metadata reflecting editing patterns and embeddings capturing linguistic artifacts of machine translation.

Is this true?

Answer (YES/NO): NO